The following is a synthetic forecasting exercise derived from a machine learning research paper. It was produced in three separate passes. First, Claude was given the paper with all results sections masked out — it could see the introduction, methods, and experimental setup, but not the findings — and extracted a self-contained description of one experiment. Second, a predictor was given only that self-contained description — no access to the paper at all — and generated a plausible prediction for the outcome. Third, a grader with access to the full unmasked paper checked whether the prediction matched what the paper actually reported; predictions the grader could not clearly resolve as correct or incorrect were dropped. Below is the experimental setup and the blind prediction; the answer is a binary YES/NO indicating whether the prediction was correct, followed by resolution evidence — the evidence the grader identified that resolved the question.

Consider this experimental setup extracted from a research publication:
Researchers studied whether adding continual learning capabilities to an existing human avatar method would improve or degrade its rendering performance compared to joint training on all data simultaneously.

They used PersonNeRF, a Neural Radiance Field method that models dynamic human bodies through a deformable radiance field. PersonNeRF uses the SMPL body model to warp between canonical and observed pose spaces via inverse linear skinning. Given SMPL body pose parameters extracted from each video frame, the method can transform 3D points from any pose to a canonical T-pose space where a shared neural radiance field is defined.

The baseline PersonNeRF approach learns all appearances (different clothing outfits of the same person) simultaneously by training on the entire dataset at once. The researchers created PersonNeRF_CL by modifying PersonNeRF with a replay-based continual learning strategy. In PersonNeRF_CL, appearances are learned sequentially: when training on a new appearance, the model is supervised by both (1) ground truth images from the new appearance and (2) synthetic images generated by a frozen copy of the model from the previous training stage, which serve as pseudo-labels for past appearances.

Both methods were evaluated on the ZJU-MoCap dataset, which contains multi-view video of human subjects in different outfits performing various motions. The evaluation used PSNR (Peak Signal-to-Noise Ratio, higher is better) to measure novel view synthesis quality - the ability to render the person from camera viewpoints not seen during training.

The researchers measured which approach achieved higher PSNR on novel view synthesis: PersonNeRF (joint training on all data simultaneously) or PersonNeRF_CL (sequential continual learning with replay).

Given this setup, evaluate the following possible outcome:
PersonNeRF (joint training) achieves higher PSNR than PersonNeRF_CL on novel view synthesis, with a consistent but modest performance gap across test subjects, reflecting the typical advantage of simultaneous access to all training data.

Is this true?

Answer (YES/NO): NO